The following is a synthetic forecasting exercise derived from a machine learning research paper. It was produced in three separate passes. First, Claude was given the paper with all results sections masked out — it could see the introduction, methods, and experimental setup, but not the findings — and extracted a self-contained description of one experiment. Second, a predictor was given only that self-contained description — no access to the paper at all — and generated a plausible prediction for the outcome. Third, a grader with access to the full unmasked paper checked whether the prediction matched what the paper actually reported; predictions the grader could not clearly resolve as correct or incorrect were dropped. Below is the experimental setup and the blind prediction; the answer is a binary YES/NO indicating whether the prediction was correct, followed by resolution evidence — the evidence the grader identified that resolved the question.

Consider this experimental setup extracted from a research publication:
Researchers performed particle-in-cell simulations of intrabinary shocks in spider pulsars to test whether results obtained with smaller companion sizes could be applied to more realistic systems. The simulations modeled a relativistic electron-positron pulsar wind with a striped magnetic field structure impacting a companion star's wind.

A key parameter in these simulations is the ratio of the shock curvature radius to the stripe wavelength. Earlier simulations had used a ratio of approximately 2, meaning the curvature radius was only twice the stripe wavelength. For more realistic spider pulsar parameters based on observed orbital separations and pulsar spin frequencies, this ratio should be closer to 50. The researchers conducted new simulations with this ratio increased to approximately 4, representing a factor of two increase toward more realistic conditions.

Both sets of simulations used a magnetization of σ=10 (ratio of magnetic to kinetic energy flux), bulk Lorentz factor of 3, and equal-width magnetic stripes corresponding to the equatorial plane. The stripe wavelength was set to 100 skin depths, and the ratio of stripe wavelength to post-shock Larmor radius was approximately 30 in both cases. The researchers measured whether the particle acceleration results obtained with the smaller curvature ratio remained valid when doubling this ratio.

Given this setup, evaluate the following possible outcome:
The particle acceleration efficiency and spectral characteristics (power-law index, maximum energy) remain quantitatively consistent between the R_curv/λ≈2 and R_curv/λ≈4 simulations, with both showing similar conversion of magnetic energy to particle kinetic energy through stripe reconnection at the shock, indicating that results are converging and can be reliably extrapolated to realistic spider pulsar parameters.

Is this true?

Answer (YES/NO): YES